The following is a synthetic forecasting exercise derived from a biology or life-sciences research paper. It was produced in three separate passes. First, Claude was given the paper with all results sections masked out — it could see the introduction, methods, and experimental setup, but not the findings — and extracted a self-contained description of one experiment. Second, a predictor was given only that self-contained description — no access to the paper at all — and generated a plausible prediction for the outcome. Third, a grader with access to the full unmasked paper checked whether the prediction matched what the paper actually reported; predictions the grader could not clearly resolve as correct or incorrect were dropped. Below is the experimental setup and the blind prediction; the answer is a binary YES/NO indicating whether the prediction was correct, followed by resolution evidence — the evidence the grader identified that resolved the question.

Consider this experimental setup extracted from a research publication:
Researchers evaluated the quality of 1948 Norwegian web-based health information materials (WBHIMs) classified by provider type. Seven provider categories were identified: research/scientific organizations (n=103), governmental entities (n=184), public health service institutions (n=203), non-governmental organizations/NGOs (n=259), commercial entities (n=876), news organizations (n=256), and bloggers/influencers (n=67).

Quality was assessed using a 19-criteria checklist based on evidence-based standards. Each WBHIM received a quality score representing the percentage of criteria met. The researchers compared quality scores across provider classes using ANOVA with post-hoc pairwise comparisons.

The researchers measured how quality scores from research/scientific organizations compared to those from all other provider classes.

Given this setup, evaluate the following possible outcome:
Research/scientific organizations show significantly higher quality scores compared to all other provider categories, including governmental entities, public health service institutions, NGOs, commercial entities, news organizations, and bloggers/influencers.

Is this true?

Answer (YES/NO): YES